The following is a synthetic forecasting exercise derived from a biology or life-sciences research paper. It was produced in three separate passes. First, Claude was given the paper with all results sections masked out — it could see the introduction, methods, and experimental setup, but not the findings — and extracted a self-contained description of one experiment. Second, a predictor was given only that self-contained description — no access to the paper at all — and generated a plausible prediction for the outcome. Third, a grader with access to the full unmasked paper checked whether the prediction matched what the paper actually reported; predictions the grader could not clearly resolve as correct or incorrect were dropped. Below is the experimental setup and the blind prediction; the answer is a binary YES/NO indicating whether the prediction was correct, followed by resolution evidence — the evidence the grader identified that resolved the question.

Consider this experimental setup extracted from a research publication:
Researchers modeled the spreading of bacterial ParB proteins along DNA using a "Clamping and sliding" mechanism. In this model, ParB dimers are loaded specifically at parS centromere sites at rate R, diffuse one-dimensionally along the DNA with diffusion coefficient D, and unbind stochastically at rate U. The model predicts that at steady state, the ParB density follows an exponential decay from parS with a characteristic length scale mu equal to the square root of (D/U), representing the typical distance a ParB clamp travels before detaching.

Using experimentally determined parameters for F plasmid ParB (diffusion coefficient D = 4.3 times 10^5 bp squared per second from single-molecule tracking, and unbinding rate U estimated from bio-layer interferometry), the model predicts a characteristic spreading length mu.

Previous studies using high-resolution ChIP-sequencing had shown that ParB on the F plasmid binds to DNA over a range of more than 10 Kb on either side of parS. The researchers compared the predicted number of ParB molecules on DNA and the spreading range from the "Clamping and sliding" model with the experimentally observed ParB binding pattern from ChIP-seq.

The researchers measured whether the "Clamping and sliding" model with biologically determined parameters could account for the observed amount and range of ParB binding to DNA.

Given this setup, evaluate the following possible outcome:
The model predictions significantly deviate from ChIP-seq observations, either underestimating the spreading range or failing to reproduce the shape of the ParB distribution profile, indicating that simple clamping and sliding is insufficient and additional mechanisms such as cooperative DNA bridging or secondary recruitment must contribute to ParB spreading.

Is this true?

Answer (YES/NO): YES